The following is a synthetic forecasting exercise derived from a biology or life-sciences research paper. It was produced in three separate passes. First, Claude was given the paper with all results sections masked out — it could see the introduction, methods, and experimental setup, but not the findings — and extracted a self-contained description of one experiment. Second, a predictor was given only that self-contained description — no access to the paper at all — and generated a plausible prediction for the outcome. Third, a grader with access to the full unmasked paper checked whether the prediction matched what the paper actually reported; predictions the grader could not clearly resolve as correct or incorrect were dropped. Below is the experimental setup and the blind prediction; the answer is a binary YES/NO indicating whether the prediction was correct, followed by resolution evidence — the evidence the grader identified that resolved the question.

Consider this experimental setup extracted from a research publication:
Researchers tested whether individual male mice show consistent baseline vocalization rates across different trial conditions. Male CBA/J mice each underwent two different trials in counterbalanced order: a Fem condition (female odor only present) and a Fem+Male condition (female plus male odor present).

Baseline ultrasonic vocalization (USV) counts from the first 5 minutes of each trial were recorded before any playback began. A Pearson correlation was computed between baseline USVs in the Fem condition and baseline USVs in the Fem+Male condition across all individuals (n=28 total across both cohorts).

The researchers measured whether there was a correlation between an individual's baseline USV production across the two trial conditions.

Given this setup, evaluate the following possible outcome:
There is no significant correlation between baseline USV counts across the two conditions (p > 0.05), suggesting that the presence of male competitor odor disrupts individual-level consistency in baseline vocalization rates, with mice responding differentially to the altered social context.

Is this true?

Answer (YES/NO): NO